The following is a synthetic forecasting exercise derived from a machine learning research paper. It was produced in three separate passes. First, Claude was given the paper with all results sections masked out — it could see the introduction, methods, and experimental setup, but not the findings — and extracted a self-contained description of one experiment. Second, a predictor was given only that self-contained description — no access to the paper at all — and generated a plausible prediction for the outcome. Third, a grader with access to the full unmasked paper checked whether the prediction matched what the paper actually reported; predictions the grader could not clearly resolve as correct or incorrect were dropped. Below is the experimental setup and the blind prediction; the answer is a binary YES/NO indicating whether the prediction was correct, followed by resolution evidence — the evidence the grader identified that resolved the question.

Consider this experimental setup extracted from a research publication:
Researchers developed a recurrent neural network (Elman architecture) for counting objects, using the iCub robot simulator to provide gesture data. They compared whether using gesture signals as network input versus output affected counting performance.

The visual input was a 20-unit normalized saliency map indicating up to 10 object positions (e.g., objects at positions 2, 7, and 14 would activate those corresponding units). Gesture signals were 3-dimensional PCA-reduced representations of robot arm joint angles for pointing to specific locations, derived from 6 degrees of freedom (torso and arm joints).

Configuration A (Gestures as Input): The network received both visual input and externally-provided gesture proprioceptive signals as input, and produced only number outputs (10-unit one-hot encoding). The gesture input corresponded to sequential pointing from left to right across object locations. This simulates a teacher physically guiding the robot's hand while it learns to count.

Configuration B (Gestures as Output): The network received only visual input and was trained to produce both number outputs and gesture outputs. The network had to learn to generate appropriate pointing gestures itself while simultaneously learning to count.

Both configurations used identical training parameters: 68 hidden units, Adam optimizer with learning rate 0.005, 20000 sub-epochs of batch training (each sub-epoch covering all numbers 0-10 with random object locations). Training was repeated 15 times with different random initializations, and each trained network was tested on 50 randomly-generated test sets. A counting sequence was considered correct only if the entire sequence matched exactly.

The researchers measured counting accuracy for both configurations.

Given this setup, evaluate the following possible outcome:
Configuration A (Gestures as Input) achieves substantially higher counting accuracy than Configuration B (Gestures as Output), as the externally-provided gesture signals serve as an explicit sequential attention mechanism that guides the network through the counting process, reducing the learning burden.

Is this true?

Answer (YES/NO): YES